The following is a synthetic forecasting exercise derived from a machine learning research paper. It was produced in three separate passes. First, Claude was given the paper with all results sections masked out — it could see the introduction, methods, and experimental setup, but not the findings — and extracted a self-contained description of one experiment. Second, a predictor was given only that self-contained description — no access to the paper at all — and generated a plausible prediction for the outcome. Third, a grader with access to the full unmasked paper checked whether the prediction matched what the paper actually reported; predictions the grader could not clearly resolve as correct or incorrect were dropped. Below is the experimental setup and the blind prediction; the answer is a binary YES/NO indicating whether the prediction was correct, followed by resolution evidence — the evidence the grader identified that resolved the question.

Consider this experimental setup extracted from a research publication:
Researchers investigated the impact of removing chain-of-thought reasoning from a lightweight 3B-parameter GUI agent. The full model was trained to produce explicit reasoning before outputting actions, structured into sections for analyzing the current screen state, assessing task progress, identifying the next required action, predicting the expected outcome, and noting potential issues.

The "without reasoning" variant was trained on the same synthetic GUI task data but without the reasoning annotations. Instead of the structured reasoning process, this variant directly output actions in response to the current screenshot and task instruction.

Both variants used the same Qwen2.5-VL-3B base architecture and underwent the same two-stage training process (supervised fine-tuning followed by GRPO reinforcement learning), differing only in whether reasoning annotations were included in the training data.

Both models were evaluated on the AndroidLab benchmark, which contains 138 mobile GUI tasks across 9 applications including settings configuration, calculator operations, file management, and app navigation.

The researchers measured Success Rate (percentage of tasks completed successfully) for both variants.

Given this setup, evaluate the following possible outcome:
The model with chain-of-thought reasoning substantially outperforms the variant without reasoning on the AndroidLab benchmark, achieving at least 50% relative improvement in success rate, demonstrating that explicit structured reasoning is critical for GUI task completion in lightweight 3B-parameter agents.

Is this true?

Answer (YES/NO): YES